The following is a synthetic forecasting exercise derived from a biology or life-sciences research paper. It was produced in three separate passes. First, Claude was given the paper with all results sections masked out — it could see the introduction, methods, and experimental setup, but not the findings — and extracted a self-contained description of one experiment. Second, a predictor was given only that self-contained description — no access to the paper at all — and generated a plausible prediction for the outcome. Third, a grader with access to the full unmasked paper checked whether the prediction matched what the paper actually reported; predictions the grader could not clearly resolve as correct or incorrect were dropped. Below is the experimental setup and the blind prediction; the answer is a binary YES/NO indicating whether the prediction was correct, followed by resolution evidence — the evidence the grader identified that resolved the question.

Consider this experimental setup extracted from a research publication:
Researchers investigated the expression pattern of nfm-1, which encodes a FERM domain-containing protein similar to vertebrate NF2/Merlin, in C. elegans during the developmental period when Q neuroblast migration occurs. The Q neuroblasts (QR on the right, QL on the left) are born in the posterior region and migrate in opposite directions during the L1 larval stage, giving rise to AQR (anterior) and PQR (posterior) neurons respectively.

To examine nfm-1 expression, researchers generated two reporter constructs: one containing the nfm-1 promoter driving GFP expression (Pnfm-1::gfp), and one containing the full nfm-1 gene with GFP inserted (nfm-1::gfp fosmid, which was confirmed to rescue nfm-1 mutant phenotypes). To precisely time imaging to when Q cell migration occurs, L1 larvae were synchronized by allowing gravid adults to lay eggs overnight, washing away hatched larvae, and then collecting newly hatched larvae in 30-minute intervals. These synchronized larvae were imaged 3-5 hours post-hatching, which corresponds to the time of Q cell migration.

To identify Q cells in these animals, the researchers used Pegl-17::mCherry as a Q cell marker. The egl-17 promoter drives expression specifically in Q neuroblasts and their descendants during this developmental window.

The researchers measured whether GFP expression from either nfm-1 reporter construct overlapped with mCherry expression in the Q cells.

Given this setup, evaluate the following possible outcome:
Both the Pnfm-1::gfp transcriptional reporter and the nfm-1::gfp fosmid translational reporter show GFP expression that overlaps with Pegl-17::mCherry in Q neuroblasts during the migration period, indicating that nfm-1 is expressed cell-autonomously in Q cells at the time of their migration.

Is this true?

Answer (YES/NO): NO